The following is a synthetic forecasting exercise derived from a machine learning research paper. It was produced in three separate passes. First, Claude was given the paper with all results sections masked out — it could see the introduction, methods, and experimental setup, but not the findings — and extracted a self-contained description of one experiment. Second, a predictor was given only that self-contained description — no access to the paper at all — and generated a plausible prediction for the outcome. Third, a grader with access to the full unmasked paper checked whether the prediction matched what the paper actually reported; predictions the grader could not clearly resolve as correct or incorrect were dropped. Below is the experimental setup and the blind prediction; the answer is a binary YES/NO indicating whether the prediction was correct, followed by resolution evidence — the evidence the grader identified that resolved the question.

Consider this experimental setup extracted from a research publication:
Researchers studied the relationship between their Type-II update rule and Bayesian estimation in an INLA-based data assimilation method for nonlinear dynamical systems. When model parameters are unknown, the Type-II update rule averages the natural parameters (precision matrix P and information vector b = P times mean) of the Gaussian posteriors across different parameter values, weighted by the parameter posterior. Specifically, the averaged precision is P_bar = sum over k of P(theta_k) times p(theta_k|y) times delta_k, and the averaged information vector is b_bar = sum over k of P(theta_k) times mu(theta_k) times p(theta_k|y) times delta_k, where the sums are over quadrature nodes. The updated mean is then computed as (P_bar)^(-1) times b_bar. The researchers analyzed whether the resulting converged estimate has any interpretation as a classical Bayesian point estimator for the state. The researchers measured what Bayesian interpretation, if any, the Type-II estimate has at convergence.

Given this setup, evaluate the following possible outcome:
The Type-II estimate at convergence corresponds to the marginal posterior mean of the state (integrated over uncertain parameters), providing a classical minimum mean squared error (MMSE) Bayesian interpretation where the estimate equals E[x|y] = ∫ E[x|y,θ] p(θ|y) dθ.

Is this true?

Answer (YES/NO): NO